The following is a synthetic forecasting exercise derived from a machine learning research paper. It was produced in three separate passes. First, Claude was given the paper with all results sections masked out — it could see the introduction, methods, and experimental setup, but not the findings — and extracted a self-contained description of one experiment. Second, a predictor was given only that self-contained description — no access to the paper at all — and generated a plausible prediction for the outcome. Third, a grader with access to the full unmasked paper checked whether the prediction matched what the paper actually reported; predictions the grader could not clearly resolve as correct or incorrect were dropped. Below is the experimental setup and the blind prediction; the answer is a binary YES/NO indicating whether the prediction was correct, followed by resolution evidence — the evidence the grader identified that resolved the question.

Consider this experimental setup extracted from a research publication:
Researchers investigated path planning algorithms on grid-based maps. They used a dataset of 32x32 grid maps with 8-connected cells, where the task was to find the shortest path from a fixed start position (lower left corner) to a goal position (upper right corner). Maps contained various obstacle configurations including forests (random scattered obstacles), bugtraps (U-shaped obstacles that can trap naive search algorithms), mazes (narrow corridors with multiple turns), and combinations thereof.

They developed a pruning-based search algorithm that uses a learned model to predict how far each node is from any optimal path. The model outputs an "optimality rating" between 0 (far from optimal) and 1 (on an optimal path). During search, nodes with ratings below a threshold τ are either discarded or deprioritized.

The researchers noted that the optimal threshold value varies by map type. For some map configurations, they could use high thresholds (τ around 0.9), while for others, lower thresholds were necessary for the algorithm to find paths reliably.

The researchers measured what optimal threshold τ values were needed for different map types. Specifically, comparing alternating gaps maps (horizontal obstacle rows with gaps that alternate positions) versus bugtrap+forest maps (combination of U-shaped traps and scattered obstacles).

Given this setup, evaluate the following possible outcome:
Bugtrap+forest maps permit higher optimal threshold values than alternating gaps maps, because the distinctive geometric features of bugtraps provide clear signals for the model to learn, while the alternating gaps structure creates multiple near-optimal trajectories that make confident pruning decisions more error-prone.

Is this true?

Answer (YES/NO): NO